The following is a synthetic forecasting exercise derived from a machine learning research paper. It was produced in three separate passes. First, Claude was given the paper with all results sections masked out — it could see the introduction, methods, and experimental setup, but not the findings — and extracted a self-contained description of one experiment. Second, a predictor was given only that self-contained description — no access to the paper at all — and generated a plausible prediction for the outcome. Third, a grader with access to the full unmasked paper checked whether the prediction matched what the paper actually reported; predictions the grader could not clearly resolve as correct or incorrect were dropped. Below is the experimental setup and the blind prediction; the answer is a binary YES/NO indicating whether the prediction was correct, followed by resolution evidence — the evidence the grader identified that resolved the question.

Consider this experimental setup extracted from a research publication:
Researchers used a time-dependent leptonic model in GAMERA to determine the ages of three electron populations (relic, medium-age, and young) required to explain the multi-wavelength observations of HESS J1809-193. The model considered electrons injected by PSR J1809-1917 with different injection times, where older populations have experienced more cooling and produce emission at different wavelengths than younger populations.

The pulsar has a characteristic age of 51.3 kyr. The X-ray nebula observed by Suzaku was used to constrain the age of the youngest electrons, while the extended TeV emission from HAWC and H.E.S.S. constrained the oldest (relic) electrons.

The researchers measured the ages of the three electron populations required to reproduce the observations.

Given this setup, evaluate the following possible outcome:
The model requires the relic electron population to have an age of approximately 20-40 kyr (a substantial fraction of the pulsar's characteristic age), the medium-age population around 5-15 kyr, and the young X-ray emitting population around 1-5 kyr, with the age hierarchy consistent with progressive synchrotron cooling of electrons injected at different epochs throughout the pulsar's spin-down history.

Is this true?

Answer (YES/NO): YES